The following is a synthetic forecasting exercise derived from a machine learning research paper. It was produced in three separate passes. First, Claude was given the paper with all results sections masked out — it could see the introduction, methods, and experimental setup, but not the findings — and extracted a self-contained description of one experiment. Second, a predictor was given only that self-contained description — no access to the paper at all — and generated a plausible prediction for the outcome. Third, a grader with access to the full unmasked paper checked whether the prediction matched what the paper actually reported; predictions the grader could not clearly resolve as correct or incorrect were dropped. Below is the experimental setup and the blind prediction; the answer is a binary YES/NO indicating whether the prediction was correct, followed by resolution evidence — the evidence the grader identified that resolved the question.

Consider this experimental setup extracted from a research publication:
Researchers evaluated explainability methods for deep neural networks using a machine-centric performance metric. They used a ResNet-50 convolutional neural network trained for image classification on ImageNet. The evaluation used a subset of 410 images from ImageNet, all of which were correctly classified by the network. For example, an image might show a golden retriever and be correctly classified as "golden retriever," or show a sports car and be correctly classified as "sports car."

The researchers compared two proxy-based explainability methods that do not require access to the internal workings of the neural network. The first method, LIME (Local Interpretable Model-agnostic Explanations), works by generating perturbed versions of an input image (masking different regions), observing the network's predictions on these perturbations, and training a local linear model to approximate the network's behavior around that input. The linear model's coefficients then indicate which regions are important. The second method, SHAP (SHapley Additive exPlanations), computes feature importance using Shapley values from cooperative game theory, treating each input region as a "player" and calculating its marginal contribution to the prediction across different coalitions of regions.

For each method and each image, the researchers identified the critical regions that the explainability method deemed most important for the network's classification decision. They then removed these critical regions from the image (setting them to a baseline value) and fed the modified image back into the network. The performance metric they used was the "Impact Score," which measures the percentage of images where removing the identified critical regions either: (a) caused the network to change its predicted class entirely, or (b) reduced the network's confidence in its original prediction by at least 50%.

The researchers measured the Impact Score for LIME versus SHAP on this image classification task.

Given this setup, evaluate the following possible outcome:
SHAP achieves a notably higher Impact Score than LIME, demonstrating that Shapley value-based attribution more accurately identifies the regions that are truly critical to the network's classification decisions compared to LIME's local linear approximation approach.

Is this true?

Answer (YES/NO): YES